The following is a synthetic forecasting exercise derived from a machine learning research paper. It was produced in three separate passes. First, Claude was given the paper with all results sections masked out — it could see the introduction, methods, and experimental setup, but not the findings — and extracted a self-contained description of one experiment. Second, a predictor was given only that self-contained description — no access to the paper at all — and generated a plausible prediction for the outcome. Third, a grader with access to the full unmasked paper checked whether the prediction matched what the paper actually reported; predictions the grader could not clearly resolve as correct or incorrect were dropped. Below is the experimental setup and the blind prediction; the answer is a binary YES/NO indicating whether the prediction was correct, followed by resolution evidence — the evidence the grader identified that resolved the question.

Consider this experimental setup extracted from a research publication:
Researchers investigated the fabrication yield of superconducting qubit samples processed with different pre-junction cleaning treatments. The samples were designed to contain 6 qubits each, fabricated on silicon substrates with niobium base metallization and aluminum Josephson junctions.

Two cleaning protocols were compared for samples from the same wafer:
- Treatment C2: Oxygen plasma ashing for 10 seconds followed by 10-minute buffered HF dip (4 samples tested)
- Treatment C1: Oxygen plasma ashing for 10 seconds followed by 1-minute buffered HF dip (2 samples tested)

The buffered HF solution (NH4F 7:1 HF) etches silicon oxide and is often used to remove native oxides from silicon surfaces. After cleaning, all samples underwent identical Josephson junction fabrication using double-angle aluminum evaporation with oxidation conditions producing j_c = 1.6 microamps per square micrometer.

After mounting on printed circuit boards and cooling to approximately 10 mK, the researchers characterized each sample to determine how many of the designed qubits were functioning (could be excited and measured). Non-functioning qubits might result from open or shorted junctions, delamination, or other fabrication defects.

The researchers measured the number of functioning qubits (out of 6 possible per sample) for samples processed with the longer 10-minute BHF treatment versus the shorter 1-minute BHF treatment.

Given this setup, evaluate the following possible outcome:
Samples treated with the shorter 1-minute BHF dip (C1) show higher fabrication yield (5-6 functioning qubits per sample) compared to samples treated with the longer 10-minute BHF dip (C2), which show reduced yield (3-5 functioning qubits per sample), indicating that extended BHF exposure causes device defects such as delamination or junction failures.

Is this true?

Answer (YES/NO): NO